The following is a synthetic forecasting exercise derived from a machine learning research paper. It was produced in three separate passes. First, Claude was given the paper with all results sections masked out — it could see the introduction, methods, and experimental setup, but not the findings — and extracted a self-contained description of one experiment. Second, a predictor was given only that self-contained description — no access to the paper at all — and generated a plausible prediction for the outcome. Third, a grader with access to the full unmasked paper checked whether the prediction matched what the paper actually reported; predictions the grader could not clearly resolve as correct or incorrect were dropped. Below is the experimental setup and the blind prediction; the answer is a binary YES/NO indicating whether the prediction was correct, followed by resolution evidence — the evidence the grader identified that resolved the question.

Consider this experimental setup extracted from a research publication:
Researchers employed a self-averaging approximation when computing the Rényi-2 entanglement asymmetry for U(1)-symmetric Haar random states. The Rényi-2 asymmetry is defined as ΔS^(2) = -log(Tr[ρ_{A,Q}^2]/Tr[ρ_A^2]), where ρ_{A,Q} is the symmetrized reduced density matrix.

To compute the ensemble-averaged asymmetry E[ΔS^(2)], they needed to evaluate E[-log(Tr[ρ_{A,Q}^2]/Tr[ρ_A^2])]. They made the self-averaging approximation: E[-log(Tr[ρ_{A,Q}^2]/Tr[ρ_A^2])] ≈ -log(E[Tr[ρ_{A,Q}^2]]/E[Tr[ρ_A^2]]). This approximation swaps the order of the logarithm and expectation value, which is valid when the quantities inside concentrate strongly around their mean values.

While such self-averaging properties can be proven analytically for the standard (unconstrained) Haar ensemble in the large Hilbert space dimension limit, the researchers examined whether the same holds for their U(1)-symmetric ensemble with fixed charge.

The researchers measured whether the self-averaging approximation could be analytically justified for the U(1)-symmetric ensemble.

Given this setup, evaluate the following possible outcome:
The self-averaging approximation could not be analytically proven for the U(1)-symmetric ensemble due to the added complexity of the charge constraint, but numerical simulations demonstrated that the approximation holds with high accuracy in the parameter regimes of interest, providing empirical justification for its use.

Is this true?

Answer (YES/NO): YES